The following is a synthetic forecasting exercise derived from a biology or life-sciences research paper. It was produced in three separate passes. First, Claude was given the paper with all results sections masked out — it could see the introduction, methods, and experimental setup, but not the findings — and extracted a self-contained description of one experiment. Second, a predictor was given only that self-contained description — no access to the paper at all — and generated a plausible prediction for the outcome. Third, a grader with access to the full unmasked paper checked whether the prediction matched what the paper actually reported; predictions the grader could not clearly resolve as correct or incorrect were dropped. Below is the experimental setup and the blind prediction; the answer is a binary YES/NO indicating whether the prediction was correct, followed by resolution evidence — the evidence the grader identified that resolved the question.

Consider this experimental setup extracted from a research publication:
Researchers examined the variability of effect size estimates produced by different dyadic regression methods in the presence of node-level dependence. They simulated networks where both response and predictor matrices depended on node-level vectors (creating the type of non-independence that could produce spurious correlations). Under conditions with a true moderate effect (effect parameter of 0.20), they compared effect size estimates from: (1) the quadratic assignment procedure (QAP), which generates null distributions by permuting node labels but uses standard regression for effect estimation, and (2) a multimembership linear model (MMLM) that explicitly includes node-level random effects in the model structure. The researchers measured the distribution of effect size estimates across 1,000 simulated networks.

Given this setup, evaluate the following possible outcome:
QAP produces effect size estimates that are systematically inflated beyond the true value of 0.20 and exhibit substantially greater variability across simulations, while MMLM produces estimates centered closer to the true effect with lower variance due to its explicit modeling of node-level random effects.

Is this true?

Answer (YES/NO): NO